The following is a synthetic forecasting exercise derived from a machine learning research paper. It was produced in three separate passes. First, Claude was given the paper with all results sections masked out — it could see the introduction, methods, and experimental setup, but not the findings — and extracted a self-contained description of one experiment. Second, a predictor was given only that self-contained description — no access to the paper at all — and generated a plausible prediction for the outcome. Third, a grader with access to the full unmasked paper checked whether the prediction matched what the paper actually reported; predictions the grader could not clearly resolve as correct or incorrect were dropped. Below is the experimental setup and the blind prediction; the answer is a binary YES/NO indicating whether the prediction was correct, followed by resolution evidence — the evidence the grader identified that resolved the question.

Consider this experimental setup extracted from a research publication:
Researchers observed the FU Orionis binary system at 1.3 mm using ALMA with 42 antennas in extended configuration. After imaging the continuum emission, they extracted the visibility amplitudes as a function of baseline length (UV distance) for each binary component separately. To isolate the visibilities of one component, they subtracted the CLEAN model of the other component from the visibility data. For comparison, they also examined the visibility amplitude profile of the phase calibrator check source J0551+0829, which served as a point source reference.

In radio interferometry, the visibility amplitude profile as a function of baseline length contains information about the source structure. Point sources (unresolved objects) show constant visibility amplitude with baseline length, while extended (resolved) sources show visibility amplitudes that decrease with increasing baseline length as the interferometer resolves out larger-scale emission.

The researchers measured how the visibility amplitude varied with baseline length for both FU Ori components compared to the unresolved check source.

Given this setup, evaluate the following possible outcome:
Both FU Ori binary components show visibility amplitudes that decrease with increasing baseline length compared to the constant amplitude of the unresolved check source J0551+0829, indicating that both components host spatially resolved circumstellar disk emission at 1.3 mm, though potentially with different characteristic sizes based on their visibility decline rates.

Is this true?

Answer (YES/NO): YES